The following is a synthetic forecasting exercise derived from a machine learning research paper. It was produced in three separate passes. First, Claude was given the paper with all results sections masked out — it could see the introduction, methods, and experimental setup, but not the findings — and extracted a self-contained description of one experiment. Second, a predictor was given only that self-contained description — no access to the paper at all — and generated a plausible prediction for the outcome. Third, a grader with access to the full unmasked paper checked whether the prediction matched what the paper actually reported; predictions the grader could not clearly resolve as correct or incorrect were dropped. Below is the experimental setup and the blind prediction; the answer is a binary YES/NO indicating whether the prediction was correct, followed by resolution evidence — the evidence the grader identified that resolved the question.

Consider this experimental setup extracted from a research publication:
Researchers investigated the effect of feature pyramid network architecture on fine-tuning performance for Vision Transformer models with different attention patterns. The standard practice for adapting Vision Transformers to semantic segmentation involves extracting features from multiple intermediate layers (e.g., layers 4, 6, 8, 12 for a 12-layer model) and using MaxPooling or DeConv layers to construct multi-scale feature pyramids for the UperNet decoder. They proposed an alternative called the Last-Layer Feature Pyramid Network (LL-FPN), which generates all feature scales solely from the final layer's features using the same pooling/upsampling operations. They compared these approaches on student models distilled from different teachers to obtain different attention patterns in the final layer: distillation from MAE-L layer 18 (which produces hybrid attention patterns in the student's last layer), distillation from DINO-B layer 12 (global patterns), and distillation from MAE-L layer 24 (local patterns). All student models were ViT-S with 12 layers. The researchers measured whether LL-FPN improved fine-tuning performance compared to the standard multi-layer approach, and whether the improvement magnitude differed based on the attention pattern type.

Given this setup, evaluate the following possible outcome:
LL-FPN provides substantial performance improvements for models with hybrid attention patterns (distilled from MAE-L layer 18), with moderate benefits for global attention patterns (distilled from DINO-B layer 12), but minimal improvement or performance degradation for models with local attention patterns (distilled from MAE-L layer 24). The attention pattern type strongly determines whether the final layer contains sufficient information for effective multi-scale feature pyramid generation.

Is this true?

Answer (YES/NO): NO